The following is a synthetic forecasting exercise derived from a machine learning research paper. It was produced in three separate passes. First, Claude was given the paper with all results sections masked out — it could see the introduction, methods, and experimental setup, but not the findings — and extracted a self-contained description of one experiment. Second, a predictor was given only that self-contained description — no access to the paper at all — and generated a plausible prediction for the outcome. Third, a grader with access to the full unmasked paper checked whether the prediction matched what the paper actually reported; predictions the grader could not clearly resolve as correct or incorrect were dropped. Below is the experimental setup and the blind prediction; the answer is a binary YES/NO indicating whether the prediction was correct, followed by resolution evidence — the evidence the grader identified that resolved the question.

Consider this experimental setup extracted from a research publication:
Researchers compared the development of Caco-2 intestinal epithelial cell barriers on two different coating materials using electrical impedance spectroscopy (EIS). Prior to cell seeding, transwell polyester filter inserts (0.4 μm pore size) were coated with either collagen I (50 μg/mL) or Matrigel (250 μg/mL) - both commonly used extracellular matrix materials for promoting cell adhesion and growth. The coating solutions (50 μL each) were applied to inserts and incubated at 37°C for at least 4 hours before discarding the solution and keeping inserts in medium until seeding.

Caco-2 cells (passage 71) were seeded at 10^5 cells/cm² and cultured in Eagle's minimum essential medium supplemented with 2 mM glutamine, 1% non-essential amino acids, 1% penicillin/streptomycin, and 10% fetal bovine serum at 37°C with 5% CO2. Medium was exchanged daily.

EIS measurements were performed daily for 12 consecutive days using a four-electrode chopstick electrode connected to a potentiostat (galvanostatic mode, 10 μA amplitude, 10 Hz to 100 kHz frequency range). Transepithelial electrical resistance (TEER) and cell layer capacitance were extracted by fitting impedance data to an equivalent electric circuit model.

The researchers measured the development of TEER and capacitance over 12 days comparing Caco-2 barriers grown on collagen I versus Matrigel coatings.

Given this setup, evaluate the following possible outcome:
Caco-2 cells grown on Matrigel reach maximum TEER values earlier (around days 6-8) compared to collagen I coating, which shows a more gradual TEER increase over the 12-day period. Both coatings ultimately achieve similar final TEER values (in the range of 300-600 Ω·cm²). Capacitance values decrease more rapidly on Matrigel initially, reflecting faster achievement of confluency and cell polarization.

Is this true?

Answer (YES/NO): NO